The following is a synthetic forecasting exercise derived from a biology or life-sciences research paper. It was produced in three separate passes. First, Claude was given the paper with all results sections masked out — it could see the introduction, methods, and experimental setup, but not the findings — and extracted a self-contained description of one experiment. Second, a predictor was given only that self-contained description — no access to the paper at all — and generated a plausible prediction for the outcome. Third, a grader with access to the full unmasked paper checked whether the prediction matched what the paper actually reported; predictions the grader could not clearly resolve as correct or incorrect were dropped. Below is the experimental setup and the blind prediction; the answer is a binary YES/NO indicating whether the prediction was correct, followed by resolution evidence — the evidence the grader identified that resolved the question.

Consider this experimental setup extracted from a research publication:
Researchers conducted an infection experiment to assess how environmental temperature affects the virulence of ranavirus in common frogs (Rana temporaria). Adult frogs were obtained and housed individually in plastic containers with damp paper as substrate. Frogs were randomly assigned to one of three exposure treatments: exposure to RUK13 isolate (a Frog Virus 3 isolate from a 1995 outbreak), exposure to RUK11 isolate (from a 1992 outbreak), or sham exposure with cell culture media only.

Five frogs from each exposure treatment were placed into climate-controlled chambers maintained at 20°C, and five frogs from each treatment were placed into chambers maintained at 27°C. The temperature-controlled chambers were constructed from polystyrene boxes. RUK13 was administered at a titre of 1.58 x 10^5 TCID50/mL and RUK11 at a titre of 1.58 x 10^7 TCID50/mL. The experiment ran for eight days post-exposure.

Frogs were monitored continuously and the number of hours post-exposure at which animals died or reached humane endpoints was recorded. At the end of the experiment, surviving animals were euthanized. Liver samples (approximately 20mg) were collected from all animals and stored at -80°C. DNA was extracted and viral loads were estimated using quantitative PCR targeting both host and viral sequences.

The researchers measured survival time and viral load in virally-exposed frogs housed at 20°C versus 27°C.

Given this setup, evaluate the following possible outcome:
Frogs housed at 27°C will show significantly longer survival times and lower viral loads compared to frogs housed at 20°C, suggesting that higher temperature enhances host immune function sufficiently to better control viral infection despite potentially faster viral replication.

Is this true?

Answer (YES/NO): NO